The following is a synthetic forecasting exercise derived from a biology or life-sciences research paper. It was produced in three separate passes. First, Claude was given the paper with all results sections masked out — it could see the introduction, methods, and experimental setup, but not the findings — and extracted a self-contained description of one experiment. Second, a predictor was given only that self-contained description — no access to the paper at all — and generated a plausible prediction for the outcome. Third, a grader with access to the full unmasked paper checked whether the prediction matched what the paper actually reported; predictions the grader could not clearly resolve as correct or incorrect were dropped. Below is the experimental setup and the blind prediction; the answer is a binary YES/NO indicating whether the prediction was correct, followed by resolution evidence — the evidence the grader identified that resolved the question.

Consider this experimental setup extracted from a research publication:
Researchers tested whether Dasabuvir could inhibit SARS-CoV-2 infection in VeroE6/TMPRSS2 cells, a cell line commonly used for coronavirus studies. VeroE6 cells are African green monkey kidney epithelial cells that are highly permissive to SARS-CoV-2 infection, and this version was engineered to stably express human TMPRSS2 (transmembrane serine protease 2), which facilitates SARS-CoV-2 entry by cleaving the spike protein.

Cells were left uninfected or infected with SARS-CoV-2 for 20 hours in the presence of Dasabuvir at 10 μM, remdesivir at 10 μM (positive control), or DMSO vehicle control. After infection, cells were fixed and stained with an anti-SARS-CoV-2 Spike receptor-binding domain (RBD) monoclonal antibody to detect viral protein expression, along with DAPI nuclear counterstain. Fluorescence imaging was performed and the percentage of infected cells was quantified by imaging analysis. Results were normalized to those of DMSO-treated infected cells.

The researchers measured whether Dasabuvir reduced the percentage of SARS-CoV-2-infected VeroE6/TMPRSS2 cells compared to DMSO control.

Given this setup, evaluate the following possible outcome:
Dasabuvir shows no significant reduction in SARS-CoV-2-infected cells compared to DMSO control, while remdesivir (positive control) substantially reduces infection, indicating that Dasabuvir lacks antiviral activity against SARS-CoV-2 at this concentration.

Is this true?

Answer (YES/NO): NO